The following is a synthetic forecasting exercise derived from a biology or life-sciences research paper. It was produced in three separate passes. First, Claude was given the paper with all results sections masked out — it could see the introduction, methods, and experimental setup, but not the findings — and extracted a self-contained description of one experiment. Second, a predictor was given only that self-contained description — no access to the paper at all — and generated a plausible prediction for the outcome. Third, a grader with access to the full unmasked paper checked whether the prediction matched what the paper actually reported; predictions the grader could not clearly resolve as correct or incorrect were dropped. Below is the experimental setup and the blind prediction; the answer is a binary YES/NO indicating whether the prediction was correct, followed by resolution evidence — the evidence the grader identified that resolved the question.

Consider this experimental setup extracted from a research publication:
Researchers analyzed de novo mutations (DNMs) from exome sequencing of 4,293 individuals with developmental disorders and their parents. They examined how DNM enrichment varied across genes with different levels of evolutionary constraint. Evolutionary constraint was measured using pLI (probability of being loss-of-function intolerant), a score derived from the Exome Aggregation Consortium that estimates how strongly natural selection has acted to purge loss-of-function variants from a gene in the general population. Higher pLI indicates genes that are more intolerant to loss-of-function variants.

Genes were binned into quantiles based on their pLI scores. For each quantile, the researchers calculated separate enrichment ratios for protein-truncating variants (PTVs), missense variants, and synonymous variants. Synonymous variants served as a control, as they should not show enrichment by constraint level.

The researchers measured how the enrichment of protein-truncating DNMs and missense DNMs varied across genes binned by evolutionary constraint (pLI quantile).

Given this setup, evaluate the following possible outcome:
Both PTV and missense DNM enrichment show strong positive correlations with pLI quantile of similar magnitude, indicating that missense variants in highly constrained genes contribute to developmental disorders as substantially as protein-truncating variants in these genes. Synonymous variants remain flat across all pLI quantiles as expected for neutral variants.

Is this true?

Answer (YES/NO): NO